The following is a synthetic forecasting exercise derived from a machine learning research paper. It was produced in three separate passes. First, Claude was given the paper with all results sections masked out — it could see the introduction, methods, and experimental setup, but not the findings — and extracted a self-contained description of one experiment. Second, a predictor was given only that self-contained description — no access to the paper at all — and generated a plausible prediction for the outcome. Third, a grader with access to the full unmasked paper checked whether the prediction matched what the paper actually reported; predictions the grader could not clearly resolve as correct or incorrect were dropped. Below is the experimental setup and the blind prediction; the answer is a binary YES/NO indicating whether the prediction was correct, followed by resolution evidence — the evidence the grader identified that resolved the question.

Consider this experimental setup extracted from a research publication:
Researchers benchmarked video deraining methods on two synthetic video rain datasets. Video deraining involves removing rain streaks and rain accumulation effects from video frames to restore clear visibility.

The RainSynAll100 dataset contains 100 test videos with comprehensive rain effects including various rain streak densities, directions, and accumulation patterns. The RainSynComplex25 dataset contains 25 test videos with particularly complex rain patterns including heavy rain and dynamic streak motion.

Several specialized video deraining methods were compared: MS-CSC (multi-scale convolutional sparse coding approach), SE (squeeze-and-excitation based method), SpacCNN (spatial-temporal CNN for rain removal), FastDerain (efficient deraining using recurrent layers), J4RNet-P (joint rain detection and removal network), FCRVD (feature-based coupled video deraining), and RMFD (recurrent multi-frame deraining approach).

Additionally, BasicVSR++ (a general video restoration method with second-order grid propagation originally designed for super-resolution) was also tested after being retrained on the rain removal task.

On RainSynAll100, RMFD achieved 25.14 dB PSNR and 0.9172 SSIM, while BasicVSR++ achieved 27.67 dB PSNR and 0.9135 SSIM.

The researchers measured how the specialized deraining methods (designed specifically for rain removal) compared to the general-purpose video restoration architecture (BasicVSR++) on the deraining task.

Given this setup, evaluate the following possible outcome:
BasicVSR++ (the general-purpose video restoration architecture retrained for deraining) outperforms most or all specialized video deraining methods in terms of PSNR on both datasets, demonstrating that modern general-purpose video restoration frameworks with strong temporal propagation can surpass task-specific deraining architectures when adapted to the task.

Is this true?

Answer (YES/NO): YES